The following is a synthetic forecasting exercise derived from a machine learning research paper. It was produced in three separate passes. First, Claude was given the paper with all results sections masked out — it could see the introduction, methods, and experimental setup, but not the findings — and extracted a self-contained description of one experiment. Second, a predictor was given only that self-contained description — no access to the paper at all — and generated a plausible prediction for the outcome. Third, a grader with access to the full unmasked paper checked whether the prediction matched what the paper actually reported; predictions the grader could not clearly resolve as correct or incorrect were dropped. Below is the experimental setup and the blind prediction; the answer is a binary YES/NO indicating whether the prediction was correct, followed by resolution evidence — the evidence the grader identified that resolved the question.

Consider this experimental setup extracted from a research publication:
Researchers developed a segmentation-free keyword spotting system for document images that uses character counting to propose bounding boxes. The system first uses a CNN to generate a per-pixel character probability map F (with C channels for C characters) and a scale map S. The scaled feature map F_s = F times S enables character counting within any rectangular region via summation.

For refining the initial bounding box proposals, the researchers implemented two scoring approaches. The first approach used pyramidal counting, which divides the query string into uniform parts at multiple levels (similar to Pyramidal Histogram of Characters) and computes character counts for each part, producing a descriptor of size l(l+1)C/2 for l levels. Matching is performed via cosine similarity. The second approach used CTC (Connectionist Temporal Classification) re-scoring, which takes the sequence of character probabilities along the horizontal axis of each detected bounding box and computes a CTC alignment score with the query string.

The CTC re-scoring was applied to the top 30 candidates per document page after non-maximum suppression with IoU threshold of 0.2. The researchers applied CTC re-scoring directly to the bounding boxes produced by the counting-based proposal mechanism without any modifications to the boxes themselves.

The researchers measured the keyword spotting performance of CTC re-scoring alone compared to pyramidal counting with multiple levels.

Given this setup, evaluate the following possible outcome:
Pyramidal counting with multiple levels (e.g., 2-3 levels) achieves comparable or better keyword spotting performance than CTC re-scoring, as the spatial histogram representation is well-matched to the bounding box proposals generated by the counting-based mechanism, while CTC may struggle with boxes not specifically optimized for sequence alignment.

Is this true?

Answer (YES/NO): NO